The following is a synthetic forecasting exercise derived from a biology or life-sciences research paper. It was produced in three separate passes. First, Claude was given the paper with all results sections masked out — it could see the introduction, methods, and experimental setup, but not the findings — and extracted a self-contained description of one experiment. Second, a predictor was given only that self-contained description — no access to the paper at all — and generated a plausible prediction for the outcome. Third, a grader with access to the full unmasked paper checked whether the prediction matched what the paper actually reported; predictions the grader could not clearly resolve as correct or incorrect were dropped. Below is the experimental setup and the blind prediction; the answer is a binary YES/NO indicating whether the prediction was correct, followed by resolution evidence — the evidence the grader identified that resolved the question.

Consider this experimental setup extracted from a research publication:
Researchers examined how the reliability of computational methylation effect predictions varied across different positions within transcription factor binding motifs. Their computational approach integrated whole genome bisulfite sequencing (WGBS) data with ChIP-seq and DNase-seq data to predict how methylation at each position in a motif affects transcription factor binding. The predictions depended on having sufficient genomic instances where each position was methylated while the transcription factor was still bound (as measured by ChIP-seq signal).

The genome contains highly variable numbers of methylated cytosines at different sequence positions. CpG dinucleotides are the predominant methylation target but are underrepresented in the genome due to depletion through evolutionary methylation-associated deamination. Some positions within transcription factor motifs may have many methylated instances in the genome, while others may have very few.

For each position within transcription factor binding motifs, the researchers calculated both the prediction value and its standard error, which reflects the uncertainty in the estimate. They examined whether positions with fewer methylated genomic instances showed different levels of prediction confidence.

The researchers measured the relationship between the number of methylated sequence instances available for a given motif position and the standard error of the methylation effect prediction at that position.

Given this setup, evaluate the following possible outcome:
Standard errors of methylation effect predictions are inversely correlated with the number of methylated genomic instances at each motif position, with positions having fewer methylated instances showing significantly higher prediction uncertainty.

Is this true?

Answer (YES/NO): YES